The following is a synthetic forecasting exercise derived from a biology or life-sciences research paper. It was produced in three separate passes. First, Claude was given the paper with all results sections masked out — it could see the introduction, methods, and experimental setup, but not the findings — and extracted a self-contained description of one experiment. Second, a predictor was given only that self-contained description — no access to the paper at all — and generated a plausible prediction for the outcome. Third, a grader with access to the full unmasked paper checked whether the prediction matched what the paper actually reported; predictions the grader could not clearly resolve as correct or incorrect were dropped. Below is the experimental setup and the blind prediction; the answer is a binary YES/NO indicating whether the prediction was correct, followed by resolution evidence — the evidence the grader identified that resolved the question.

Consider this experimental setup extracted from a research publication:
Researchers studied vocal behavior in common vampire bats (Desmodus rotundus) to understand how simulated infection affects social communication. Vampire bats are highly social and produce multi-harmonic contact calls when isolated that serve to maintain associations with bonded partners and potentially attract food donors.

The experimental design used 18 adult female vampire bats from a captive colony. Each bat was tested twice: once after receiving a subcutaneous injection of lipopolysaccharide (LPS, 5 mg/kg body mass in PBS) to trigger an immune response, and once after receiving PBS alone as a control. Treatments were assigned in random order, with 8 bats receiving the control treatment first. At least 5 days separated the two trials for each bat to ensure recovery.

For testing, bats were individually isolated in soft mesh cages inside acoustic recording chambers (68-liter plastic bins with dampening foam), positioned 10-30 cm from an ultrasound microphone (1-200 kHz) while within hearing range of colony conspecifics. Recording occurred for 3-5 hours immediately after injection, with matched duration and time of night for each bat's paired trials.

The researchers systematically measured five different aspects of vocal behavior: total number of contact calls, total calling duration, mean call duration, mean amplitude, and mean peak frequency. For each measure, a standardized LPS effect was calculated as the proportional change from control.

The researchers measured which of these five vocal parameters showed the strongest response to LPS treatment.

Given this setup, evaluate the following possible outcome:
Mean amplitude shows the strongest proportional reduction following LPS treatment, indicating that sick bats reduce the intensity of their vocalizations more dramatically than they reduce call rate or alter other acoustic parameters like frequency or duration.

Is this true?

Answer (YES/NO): NO